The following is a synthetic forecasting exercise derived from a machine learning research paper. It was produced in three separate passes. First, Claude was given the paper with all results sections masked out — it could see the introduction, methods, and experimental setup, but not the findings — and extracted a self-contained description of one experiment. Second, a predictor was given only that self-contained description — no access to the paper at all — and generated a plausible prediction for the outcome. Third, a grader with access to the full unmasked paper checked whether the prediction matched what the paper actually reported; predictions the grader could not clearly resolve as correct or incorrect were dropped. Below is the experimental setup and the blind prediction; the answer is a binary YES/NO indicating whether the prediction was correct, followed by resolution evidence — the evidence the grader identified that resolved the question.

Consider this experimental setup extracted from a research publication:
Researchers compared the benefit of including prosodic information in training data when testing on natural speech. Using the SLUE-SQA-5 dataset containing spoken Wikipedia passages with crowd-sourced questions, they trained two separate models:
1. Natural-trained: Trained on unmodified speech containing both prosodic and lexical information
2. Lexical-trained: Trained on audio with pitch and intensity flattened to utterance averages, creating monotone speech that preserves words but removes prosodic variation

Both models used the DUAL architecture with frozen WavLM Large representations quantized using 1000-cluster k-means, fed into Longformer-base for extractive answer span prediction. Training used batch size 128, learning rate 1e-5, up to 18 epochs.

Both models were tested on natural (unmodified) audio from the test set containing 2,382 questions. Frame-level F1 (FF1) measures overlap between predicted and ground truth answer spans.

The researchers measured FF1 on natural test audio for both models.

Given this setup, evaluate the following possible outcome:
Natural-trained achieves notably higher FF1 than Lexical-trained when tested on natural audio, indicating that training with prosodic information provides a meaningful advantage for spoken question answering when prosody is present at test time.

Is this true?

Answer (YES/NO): NO